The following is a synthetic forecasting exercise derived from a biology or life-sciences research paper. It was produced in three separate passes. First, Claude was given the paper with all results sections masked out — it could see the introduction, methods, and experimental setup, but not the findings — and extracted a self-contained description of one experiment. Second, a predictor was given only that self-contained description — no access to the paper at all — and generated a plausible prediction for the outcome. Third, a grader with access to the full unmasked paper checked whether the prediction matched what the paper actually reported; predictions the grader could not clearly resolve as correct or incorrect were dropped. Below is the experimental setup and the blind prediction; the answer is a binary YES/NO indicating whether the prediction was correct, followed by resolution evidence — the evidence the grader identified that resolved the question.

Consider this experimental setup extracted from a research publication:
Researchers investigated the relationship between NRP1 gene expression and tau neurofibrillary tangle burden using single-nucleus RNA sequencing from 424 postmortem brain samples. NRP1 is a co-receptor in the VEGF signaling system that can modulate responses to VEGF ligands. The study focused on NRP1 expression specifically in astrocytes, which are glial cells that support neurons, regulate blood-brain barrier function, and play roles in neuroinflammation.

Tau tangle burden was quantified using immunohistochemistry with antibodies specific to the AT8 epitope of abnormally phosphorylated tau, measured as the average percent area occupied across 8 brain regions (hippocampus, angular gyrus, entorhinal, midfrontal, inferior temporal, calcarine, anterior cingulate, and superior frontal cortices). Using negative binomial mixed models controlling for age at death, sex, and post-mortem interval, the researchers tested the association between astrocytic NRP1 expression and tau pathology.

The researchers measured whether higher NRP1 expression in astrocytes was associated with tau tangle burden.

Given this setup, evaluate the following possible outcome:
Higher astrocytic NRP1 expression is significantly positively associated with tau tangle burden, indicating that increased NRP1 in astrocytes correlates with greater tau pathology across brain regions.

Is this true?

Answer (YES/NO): NO